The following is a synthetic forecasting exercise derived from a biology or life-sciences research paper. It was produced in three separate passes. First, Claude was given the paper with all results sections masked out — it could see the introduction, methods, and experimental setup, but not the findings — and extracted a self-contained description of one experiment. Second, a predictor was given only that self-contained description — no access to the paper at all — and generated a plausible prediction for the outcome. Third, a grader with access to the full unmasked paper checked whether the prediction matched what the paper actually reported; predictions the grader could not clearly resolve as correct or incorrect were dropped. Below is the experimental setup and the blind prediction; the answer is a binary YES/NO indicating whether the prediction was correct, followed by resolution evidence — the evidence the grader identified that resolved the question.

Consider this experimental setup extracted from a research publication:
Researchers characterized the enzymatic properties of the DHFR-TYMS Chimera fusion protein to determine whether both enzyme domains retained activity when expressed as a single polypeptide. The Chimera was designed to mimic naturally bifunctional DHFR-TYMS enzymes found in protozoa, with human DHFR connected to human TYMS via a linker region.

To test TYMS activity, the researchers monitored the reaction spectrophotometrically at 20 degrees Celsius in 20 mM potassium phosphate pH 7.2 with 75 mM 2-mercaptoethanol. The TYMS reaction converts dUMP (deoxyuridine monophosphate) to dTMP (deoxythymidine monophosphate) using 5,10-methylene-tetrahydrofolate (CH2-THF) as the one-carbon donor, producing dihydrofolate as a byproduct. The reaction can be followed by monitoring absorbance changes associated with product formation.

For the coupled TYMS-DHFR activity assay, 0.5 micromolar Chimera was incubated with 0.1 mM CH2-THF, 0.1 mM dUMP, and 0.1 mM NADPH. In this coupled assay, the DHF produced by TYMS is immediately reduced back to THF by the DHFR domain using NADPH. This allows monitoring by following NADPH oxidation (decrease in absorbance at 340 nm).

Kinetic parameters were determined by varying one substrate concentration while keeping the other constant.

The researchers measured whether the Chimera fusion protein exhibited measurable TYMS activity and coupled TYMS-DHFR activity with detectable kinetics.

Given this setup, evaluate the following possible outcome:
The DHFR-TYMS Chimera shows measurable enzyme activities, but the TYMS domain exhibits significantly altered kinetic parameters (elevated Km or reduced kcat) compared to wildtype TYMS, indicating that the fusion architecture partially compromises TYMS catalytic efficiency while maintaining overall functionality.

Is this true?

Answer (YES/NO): NO